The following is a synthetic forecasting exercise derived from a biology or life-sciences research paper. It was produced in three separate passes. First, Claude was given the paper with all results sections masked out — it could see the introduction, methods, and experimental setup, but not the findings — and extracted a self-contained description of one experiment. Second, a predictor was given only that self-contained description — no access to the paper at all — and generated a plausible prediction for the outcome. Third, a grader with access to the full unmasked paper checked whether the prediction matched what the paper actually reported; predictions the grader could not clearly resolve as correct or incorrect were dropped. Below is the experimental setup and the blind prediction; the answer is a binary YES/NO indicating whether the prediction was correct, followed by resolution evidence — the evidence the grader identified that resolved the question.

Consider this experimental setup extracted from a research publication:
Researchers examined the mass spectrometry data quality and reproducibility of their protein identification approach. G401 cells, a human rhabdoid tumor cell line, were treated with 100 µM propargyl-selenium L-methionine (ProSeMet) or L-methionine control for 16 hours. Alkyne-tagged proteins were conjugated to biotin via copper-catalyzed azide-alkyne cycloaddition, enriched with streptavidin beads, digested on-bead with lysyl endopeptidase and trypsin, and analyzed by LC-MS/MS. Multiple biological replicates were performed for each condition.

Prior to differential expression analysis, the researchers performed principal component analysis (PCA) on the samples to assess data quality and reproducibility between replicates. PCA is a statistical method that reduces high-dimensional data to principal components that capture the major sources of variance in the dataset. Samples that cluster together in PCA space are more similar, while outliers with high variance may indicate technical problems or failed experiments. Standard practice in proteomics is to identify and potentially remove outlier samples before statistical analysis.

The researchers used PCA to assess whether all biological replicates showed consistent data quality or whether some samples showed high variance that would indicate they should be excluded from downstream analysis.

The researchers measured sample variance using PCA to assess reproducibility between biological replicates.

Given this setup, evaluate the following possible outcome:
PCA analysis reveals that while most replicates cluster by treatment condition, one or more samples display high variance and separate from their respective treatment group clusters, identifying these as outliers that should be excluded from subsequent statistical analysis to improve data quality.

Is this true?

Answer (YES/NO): YES